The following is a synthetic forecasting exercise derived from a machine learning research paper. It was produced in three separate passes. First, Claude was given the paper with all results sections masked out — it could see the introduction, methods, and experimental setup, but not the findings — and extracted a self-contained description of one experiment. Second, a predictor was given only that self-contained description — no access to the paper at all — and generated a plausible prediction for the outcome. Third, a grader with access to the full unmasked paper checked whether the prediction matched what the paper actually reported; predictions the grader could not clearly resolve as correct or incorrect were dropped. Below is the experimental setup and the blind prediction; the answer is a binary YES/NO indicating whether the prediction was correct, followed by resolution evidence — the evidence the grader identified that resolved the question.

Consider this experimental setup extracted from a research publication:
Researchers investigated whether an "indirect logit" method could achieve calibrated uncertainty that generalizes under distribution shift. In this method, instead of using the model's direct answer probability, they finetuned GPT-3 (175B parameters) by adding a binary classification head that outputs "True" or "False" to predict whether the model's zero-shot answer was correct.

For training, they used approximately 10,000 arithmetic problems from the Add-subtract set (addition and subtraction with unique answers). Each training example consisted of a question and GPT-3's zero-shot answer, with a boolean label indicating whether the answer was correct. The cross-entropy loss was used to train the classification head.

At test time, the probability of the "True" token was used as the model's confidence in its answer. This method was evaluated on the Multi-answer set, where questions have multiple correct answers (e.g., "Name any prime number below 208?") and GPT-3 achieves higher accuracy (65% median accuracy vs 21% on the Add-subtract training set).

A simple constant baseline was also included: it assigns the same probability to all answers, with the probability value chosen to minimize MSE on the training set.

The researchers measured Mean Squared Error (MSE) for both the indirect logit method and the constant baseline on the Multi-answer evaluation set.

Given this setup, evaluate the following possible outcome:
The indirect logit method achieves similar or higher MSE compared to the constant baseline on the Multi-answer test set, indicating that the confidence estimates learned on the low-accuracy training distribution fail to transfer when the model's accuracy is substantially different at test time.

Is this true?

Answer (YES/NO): YES